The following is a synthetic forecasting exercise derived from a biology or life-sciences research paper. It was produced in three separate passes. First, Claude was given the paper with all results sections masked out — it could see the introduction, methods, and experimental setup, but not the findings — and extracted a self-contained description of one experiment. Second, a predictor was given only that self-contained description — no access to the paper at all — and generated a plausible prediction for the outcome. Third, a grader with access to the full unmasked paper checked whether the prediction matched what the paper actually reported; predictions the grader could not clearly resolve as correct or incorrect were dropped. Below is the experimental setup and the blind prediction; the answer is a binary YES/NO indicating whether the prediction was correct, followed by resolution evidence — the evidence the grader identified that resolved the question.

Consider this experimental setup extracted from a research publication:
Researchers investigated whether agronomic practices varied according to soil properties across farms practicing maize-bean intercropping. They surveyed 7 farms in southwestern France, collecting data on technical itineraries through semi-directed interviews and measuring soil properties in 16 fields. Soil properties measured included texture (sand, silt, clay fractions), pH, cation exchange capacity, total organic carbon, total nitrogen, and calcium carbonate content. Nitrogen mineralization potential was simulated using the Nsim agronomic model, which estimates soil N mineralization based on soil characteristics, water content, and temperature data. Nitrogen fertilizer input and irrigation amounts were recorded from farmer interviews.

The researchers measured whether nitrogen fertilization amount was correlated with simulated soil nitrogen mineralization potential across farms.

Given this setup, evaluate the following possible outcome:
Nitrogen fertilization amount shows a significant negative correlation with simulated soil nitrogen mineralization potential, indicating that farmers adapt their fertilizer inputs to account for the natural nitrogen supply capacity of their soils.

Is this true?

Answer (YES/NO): NO